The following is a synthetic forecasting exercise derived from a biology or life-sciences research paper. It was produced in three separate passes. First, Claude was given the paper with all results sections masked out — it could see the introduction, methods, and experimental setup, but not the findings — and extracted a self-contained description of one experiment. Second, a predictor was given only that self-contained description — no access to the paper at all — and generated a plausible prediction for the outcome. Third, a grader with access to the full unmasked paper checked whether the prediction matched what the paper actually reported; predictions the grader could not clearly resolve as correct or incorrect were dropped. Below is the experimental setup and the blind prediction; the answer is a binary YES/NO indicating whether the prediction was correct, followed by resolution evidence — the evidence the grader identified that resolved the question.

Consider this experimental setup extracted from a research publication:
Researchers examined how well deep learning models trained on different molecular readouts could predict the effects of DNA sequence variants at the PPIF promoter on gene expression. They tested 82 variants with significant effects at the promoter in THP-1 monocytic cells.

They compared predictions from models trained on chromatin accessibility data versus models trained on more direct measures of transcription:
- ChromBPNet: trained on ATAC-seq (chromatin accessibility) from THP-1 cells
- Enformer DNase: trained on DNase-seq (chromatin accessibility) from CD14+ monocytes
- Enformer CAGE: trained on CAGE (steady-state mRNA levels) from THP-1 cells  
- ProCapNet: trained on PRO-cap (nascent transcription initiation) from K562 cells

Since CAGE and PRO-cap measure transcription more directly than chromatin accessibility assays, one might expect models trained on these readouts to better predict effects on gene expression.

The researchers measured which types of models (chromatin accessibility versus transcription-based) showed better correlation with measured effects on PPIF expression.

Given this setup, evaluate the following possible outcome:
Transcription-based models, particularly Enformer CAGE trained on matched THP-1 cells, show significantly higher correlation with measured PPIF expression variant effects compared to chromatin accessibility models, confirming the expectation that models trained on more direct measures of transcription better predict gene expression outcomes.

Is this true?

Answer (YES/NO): NO